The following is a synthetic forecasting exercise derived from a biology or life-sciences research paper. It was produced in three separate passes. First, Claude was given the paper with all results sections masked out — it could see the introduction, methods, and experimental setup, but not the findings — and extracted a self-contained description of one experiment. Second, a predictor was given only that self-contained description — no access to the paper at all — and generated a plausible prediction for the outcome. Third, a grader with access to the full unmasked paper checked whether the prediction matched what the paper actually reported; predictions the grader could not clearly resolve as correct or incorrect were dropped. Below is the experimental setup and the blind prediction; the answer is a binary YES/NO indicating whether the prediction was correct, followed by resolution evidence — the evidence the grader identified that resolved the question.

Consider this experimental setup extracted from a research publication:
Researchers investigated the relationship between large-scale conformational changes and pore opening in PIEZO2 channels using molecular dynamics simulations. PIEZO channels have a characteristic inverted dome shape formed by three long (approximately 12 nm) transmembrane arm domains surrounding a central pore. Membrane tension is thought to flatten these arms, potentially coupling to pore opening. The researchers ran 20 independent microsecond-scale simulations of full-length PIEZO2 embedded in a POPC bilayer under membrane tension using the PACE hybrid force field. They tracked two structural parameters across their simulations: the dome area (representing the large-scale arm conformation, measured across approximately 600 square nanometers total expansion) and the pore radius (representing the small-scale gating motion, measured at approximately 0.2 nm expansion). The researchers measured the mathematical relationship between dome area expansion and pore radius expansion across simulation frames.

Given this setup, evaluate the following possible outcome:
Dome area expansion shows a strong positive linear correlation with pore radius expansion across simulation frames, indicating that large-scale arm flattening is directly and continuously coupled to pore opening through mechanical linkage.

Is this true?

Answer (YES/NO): NO